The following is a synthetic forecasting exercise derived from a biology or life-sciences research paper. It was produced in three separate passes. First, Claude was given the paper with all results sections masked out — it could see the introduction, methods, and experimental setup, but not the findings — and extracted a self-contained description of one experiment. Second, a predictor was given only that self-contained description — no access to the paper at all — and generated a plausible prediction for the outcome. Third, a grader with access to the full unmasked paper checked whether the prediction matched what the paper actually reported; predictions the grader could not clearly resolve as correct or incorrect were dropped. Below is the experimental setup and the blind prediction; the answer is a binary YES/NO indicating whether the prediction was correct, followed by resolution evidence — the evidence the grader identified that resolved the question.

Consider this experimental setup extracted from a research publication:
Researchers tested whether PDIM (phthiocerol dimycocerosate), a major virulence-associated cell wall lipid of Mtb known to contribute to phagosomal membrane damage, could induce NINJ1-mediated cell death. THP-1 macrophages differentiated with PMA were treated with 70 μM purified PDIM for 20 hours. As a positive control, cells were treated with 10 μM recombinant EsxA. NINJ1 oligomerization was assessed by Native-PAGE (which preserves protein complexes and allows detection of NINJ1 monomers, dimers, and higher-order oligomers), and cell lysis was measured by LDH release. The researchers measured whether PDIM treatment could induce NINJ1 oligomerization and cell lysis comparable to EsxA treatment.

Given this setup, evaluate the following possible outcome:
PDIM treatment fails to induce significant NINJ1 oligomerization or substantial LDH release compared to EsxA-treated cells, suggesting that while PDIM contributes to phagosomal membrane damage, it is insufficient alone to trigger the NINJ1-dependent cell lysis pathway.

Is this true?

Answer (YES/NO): YES